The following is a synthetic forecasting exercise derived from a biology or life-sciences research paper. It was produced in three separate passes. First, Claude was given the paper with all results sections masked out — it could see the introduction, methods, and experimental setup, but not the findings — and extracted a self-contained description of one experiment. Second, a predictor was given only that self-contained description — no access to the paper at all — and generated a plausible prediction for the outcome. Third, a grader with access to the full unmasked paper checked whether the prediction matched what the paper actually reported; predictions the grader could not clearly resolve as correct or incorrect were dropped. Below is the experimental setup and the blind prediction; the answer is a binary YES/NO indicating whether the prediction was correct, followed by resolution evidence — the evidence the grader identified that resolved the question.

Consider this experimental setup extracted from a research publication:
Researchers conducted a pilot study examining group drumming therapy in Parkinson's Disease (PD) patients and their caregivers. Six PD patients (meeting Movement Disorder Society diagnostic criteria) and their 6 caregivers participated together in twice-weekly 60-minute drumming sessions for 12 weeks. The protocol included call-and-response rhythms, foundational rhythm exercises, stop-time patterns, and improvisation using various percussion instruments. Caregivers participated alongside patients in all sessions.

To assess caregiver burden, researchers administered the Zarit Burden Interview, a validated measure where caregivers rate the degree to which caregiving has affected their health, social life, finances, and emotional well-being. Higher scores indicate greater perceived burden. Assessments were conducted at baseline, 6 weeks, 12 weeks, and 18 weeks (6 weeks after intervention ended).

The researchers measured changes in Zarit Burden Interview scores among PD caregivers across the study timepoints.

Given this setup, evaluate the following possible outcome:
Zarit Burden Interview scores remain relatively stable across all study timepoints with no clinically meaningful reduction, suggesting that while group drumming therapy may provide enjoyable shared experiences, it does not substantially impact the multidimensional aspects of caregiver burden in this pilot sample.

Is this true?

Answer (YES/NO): YES